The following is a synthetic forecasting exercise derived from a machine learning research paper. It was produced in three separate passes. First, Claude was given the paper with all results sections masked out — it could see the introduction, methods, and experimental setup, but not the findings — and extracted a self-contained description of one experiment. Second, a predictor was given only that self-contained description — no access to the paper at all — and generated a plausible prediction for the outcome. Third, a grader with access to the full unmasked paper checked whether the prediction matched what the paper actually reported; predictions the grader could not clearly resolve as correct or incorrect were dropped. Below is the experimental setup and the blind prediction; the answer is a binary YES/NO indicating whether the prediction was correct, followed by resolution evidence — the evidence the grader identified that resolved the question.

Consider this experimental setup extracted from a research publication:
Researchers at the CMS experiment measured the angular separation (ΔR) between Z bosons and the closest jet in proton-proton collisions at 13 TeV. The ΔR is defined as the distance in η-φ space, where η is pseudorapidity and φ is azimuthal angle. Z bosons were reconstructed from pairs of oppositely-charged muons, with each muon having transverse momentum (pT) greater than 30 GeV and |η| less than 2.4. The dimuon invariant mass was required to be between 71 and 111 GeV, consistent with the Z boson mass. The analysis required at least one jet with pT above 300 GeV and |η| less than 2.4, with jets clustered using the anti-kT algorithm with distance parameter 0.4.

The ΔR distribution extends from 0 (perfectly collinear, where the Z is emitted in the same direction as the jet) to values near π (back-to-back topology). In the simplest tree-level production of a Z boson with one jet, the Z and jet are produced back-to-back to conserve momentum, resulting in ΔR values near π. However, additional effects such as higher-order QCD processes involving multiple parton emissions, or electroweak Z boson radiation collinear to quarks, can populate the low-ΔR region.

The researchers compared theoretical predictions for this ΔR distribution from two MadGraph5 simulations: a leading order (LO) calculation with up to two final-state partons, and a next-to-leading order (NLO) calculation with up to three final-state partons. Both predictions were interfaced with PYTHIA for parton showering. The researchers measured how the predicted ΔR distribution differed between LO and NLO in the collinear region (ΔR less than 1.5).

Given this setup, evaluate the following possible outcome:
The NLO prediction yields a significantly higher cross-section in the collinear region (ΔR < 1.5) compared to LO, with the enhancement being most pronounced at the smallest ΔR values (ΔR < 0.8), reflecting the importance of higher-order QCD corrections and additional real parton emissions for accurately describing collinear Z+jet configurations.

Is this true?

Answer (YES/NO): NO